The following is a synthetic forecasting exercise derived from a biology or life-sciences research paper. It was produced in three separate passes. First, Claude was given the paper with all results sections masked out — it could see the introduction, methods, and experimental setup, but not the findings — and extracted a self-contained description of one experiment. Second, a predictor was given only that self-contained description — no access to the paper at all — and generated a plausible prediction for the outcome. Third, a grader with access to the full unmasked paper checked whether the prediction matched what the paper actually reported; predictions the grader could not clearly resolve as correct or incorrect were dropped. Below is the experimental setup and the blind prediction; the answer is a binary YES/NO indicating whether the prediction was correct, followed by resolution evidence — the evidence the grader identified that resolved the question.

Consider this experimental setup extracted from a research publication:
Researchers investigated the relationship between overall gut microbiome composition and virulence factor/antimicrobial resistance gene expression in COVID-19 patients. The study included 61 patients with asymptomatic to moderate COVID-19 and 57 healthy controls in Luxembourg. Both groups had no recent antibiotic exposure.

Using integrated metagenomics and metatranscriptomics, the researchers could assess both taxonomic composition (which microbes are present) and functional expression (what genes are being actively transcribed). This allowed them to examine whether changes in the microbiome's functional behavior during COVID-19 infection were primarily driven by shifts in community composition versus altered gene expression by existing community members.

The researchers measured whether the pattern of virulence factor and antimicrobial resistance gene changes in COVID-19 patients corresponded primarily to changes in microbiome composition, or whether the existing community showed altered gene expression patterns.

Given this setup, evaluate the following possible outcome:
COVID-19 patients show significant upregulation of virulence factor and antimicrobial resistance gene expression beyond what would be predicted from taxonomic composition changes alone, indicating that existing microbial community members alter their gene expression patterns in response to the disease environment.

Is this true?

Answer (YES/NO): YES